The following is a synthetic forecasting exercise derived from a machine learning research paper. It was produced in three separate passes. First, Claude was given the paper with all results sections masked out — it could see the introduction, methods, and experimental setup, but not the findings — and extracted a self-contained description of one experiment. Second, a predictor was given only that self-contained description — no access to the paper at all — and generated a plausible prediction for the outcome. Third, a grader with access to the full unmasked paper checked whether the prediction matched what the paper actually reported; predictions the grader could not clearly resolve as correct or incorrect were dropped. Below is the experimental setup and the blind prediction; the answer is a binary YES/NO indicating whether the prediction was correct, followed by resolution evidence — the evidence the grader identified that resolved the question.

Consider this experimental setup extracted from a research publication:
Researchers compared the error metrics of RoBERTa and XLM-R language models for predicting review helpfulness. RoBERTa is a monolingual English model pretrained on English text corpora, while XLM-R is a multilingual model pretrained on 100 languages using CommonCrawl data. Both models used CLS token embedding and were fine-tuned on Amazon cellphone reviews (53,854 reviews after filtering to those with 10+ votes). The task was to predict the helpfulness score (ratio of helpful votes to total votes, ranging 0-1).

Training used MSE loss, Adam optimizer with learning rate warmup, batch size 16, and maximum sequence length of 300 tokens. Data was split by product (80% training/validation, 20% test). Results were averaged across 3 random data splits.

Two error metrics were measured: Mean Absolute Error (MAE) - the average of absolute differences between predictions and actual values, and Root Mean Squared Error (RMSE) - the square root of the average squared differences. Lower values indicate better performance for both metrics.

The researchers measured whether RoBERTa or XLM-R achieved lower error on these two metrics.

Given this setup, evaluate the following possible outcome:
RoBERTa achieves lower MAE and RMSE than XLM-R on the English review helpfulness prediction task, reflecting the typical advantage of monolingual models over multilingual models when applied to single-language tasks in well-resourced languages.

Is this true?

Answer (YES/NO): YES